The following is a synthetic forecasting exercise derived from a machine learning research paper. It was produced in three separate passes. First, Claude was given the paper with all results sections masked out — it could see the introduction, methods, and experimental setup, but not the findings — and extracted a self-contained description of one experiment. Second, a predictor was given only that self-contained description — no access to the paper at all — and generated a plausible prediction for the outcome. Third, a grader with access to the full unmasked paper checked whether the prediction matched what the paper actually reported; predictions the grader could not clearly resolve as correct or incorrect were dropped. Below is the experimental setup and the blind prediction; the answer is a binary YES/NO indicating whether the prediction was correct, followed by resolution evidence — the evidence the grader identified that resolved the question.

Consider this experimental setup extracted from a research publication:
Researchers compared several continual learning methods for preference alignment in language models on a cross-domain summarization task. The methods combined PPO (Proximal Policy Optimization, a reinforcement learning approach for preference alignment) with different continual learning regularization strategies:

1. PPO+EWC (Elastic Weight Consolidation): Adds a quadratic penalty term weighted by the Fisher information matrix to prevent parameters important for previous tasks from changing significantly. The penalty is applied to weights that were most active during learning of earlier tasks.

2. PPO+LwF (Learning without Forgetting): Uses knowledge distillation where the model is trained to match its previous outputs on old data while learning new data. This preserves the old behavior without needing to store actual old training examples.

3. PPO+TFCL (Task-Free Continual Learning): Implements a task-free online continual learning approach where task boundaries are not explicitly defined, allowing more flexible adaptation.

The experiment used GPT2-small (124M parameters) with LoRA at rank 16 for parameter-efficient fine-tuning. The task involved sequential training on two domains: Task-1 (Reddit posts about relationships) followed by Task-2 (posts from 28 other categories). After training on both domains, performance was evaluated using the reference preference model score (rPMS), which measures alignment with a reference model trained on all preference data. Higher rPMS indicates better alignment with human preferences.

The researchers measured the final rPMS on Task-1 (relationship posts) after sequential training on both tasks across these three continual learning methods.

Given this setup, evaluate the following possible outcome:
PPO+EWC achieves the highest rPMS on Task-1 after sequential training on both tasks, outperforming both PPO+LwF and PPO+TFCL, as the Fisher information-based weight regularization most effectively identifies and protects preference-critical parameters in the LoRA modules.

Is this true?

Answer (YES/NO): NO